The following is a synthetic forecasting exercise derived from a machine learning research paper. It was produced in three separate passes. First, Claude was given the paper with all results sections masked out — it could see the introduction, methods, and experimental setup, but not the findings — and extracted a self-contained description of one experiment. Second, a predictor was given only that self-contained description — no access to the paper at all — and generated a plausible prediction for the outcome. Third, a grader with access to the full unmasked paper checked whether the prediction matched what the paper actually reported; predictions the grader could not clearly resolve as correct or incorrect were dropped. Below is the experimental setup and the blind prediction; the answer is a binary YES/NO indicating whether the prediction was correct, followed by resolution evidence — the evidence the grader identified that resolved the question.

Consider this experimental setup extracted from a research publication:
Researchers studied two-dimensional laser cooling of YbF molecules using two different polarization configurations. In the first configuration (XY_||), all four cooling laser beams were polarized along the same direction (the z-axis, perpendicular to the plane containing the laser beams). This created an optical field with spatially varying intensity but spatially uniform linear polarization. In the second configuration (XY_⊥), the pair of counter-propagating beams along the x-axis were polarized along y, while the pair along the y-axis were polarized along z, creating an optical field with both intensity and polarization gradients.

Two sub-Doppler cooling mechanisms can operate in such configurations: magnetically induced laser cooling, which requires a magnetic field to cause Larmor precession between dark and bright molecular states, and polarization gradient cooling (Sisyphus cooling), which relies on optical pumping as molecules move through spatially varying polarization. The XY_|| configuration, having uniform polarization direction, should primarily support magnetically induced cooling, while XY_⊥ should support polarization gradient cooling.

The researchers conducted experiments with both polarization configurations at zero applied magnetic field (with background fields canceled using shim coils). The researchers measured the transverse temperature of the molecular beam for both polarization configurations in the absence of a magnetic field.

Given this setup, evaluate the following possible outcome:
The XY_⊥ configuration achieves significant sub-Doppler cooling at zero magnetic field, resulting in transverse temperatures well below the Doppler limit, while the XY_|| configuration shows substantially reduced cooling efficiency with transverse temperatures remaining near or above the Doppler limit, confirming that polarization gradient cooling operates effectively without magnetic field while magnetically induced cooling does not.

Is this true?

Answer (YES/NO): NO